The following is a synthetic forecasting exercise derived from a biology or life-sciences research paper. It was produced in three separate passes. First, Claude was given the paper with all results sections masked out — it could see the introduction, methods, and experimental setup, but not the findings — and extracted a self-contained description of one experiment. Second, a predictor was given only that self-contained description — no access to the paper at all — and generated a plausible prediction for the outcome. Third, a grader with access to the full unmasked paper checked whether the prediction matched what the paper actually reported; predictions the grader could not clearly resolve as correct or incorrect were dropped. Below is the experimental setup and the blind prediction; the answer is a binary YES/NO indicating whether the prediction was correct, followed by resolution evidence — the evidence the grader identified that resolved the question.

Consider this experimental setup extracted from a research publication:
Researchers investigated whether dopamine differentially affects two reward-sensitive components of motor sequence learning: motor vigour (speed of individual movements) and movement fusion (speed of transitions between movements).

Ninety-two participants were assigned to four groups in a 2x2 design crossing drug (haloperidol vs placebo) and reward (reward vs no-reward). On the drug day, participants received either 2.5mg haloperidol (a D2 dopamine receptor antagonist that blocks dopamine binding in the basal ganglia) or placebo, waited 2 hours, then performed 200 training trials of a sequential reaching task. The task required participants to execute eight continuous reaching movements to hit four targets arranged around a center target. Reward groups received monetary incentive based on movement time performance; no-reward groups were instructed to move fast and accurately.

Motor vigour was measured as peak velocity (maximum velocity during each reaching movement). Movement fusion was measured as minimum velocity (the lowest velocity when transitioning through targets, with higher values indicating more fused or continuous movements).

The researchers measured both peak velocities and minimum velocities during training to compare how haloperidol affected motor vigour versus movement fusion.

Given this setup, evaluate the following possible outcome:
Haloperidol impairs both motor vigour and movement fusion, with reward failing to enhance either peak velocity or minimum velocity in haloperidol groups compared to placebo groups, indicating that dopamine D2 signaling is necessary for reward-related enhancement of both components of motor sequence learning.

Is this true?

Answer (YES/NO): NO